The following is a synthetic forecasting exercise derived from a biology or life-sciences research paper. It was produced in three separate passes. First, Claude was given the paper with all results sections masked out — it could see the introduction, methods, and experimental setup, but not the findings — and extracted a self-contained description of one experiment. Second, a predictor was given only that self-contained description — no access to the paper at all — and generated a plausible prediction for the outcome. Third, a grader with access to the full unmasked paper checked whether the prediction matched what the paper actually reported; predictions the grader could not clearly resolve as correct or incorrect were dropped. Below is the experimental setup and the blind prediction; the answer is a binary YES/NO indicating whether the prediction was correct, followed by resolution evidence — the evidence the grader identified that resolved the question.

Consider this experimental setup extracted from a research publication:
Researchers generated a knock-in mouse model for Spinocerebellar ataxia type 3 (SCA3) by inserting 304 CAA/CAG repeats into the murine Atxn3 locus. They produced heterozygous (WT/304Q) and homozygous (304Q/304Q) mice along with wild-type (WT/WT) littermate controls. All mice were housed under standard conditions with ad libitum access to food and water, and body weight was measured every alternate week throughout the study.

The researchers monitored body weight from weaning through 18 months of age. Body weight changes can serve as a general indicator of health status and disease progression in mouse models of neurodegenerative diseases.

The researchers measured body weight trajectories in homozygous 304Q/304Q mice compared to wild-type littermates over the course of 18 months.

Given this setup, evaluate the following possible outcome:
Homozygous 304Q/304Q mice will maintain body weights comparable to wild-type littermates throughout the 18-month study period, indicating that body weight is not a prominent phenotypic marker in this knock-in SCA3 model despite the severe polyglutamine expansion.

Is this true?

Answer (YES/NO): NO